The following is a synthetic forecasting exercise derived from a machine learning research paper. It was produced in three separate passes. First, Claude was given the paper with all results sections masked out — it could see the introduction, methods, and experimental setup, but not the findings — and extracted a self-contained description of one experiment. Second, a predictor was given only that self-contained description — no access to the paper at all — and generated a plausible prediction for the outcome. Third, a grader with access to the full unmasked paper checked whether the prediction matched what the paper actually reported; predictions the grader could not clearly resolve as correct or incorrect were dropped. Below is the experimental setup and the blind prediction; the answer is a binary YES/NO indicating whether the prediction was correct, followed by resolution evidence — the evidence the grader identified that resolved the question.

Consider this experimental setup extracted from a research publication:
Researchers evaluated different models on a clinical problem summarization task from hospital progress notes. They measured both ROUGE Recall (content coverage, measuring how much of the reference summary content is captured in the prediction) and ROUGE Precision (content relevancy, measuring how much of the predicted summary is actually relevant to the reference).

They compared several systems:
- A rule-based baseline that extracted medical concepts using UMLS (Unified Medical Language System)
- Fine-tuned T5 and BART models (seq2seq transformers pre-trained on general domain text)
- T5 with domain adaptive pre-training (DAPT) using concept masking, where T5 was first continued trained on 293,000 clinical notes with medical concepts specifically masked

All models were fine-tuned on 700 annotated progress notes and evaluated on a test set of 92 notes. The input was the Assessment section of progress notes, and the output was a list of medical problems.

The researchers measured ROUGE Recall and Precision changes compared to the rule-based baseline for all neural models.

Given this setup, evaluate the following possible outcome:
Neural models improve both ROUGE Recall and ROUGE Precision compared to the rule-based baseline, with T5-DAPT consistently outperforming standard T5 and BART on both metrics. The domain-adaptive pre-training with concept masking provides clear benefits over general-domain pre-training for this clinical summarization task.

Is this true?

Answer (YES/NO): NO